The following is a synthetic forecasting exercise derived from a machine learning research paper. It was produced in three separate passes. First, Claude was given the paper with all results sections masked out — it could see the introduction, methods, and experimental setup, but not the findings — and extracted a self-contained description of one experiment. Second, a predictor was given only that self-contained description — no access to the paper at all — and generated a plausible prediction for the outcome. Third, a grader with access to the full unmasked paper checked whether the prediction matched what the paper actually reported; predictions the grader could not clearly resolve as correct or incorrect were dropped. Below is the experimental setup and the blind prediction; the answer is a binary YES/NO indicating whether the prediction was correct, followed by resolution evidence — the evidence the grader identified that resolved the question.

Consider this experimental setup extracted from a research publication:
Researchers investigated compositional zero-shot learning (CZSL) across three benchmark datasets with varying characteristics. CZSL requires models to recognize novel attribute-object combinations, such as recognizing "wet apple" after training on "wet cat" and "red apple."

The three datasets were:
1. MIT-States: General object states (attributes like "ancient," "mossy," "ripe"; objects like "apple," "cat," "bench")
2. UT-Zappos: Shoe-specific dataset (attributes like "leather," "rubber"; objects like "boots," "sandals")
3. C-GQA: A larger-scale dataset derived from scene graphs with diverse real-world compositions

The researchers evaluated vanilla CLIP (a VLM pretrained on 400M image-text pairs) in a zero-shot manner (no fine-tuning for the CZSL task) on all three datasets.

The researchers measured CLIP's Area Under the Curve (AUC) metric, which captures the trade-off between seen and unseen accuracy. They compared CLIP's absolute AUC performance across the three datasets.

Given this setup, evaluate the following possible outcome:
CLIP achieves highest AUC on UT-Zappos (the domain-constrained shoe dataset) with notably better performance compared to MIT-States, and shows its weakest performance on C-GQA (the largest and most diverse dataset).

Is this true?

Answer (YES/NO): NO